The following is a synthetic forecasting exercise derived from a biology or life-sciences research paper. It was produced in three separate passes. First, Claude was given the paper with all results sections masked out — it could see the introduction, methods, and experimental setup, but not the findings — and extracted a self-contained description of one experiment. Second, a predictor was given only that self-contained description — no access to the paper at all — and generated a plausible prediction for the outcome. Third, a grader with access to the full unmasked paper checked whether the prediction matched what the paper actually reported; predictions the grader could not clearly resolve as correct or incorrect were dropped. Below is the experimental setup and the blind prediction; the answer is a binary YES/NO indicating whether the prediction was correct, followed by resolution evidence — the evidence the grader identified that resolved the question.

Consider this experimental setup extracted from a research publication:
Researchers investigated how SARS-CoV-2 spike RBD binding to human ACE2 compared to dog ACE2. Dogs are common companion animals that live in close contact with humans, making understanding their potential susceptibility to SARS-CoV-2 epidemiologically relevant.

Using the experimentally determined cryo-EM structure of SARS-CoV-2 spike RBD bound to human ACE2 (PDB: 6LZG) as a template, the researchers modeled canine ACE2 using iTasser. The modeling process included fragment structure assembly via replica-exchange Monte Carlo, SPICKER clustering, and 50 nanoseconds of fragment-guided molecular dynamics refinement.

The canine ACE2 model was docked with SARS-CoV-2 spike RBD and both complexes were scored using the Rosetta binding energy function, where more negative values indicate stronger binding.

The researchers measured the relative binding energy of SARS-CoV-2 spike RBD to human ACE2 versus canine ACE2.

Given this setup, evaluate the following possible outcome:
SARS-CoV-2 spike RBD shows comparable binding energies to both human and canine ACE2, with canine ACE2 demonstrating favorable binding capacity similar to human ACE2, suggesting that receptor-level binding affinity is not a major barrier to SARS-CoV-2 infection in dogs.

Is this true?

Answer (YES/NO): NO